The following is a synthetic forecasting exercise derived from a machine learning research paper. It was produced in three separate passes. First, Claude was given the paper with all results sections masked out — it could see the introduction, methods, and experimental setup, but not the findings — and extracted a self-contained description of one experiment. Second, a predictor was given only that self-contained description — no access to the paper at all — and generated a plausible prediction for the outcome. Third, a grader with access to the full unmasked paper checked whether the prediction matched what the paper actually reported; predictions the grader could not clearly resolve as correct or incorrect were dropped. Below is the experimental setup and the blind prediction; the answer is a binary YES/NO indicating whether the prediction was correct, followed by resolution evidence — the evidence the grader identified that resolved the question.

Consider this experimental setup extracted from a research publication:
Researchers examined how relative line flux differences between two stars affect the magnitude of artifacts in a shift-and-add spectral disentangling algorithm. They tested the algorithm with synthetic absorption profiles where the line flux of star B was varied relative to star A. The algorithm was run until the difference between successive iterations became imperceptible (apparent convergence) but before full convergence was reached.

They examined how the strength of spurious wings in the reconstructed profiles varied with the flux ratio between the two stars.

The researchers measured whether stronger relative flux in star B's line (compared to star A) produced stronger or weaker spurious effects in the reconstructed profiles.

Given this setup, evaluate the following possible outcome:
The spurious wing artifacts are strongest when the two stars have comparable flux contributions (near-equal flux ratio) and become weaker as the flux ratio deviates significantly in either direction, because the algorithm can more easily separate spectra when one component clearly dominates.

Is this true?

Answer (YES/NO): NO